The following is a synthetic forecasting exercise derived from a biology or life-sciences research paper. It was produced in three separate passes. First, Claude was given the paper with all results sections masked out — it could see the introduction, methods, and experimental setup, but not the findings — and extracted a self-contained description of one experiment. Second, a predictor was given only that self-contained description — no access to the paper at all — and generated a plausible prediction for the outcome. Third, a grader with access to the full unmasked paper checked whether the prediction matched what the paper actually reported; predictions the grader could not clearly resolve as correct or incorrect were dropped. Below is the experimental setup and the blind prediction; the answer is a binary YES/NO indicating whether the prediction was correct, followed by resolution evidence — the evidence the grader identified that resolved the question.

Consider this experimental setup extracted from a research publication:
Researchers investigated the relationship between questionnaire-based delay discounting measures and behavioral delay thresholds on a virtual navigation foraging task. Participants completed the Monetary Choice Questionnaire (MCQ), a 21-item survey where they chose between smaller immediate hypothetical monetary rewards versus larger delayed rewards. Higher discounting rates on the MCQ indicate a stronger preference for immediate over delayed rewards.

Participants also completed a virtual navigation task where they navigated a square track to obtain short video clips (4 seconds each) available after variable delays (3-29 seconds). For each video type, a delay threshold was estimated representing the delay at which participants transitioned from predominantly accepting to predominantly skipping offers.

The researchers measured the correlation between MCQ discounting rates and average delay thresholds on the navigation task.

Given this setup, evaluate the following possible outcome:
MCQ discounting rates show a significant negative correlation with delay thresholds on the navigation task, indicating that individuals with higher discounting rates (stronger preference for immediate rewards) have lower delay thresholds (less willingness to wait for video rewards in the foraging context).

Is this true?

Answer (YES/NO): NO